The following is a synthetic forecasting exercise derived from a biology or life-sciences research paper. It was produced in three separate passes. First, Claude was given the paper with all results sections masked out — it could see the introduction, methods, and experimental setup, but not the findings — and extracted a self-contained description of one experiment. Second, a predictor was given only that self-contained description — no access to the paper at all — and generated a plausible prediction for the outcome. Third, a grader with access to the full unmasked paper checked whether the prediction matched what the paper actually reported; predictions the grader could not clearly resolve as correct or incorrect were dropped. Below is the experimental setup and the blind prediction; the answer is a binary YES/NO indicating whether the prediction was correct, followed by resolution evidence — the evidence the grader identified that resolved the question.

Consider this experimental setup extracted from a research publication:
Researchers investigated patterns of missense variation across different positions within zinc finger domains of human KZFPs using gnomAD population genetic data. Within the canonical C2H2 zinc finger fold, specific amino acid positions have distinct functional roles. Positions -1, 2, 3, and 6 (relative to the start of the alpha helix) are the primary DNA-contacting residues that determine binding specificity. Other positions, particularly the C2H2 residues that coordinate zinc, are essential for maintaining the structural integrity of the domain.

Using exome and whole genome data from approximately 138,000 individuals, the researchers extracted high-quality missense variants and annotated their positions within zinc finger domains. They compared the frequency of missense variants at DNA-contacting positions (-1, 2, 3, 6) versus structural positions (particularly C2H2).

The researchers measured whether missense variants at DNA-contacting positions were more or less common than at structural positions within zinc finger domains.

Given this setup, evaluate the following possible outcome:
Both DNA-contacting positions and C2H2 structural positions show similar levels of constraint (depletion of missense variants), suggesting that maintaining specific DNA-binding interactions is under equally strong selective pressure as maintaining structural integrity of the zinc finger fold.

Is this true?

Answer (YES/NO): NO